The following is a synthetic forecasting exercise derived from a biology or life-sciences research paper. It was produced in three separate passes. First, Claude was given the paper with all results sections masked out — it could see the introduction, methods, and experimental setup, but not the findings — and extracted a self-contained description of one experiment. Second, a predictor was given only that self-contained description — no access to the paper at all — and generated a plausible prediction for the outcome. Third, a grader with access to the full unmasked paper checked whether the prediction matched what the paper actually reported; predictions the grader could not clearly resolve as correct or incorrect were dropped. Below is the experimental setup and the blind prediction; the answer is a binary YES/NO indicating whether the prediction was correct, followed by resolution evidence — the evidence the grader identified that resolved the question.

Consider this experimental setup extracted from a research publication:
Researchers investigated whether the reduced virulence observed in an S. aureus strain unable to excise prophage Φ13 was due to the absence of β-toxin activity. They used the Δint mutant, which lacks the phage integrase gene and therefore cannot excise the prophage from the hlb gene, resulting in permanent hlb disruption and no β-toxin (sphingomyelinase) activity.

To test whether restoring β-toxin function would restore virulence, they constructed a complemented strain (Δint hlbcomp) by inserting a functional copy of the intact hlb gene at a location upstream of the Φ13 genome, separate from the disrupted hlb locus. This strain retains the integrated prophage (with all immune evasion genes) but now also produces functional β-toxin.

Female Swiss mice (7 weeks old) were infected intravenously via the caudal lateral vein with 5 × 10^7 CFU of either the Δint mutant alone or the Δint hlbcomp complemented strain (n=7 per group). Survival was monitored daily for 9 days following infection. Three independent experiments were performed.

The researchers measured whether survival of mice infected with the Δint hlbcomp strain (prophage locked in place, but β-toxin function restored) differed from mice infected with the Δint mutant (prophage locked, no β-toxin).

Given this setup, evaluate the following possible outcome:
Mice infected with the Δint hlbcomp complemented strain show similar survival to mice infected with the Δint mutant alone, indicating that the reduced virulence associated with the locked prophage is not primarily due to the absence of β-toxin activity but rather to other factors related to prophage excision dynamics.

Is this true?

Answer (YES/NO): NO